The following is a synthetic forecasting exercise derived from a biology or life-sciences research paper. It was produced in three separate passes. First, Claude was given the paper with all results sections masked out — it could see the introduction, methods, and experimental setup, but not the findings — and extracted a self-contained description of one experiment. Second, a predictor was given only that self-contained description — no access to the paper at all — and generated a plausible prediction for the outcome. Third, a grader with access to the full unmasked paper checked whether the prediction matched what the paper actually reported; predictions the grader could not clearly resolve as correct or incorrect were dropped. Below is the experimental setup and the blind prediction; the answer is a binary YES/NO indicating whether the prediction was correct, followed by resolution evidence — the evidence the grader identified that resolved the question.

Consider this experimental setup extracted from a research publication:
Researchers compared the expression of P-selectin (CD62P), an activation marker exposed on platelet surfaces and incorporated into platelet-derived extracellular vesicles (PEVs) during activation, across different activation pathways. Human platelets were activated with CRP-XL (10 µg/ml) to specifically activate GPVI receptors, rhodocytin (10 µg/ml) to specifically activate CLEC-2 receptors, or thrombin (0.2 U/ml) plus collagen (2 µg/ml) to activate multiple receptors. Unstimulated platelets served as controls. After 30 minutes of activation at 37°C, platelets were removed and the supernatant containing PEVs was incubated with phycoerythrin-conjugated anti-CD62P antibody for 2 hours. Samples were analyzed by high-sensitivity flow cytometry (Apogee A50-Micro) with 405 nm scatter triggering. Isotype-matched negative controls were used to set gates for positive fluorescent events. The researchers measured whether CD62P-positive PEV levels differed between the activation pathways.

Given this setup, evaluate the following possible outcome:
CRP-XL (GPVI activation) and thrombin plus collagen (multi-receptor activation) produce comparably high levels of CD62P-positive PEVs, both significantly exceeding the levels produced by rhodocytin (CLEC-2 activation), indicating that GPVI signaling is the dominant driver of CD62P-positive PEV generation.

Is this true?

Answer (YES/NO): YES